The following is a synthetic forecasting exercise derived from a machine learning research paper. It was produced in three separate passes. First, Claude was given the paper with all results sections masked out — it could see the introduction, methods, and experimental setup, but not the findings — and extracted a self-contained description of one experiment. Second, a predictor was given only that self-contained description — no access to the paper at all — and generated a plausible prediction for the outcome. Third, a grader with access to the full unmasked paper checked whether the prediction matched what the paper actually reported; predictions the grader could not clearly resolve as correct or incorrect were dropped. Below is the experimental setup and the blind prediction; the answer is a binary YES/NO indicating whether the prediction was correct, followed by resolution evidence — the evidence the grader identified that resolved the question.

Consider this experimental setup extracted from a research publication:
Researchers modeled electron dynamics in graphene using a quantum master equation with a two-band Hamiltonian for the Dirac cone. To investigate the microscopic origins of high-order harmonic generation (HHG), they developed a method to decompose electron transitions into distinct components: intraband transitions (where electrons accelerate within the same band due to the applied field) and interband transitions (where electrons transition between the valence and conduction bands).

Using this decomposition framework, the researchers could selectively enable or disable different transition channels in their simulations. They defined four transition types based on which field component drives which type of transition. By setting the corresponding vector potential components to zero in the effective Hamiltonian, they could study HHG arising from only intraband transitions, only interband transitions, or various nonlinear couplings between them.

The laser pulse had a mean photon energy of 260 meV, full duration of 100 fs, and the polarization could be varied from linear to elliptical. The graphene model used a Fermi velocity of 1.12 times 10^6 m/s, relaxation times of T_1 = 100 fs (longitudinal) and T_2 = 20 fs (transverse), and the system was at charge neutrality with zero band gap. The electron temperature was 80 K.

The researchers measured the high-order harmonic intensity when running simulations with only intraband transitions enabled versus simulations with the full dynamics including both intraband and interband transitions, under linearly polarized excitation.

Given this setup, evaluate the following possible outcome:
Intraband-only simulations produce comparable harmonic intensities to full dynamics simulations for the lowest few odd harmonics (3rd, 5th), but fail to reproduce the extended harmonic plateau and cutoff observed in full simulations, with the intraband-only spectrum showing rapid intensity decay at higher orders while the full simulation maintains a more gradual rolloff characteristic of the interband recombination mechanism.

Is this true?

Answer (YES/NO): NO